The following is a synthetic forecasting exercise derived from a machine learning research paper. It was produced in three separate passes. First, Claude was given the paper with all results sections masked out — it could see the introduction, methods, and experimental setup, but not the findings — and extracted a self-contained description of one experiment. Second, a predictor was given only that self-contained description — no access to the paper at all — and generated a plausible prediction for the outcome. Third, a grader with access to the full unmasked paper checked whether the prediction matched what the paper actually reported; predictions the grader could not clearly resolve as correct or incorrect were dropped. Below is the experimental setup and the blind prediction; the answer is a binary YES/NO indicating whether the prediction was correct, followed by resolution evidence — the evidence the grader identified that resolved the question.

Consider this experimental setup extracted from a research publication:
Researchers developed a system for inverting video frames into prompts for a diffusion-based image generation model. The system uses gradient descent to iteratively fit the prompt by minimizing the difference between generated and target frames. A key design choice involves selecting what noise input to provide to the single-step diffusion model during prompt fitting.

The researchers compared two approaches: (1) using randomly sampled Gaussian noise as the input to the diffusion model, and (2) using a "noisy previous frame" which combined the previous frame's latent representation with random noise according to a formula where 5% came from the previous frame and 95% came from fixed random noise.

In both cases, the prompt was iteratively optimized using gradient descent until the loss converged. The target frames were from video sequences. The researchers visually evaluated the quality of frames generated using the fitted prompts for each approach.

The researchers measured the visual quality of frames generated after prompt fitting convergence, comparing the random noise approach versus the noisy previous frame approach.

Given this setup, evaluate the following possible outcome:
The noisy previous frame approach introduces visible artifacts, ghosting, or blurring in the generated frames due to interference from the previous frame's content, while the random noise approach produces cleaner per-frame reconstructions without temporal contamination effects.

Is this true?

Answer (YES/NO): NO